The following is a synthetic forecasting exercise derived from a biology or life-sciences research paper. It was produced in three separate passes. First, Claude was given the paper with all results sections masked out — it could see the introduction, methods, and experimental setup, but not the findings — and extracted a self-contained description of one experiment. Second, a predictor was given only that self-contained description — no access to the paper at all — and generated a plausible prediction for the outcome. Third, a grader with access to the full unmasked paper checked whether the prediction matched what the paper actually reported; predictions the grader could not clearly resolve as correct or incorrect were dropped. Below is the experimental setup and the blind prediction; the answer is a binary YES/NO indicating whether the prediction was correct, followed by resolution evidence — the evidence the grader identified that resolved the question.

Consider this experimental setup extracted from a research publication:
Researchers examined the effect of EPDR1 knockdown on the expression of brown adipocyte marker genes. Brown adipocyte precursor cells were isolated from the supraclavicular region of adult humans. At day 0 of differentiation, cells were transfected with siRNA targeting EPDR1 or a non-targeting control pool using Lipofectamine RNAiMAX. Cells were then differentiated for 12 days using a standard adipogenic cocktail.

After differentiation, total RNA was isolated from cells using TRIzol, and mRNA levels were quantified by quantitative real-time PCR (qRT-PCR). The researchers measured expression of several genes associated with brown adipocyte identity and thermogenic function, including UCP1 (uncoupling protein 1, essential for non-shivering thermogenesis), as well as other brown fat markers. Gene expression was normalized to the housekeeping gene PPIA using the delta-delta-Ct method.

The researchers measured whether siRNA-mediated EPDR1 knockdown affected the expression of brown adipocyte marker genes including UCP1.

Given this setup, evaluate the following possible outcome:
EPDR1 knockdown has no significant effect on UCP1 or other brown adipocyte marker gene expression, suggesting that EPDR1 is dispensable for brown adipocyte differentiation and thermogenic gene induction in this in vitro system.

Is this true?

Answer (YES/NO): NO